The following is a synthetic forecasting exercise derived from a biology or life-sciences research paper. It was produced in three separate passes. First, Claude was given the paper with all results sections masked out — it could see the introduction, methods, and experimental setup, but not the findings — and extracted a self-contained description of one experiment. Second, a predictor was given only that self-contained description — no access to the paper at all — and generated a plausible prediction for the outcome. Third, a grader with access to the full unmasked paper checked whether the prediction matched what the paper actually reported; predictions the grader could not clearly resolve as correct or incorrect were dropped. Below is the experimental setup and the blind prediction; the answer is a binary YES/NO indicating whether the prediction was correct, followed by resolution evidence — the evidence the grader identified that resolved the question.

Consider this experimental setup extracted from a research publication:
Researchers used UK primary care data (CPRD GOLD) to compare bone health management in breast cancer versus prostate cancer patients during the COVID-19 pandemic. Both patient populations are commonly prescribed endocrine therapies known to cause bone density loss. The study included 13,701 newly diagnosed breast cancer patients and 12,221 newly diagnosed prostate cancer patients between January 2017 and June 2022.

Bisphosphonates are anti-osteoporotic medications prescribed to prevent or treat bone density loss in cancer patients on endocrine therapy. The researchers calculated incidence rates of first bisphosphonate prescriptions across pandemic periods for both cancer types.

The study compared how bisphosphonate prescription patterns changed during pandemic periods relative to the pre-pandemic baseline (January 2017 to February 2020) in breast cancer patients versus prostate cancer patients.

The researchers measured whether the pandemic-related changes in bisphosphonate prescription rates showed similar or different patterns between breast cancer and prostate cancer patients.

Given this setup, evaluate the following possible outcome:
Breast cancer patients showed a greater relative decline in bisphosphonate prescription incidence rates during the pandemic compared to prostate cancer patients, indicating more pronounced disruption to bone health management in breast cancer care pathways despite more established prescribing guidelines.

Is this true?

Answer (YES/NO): YES